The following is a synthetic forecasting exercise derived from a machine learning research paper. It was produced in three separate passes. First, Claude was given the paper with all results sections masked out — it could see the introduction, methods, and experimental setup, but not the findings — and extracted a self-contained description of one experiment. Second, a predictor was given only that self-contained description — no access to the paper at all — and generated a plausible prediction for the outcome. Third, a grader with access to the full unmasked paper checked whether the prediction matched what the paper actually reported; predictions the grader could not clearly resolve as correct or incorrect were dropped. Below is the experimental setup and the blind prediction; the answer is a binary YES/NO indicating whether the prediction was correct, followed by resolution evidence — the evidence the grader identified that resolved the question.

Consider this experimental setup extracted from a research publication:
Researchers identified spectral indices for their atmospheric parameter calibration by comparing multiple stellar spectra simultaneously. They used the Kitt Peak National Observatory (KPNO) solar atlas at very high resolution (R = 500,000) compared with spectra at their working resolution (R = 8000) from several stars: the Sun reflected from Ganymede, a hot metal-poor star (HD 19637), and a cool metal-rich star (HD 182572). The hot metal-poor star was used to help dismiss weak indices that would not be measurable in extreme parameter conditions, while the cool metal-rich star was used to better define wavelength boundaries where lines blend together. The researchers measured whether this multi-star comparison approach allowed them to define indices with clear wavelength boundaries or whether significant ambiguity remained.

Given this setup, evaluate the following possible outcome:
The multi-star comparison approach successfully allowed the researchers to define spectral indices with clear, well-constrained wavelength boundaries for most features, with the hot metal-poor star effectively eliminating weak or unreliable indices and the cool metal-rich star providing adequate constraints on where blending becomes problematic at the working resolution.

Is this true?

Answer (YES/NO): YES